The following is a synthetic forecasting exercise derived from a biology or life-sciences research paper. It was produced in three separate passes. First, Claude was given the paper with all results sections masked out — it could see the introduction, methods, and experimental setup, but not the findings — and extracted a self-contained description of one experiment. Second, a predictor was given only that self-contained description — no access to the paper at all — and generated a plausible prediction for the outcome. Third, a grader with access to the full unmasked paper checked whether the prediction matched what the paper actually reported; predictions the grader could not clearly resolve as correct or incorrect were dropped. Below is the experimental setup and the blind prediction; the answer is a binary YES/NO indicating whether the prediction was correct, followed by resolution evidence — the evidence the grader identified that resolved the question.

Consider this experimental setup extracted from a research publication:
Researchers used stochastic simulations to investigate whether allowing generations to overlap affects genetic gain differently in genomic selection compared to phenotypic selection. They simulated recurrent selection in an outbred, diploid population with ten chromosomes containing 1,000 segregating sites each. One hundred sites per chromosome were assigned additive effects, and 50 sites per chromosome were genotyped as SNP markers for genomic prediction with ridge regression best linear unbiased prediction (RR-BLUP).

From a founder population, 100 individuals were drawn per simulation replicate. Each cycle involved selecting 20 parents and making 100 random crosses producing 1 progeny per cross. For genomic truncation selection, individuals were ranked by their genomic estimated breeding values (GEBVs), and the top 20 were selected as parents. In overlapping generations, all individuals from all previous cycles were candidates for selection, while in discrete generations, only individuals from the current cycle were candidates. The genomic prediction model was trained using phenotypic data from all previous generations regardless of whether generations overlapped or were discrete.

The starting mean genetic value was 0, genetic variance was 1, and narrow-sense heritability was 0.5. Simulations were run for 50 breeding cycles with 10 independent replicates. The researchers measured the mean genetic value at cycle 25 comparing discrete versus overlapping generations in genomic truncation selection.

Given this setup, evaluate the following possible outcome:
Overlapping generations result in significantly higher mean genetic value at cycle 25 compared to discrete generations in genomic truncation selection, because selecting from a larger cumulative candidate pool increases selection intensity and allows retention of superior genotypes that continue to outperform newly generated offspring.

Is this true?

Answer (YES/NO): NO